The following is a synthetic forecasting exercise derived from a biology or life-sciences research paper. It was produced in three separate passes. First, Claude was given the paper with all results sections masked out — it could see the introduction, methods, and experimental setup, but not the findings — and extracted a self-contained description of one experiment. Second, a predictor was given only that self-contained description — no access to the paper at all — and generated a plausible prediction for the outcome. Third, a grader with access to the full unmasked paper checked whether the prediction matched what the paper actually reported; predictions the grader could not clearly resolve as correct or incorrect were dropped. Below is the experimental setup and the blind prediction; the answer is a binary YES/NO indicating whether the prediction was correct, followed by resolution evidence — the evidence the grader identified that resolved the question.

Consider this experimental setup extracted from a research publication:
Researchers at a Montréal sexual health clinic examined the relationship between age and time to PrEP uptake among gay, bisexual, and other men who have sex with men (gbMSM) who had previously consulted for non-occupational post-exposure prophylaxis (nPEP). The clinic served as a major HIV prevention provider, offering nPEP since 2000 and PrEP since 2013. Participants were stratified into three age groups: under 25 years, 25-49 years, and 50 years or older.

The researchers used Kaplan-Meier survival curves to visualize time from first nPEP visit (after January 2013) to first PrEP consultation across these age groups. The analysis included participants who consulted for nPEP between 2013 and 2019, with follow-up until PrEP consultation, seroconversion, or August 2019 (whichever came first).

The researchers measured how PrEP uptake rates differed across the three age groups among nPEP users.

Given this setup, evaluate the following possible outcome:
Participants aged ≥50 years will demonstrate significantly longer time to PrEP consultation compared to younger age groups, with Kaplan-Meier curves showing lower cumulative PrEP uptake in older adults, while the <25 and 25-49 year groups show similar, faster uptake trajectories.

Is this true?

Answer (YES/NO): NO